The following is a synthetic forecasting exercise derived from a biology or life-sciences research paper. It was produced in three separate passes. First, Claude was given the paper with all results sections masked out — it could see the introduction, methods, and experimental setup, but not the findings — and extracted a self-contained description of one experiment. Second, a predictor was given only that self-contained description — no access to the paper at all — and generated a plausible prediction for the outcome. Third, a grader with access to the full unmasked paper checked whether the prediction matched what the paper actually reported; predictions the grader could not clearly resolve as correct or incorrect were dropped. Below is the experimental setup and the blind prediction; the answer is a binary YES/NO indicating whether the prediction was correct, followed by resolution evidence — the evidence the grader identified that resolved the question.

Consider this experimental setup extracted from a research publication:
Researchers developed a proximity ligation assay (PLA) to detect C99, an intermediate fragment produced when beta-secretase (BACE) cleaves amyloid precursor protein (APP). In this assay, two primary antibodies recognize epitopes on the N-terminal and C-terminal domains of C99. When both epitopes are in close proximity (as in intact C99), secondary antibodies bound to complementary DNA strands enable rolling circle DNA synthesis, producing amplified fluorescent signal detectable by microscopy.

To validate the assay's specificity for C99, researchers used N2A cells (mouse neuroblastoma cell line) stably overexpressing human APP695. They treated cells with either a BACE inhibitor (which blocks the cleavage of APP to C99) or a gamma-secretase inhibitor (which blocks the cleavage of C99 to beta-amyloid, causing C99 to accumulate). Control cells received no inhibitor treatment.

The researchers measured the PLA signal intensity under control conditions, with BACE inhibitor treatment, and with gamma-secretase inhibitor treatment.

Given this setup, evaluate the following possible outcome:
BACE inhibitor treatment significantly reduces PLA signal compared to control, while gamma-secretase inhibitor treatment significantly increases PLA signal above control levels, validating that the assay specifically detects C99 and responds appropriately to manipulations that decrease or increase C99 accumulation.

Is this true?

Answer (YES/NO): YES